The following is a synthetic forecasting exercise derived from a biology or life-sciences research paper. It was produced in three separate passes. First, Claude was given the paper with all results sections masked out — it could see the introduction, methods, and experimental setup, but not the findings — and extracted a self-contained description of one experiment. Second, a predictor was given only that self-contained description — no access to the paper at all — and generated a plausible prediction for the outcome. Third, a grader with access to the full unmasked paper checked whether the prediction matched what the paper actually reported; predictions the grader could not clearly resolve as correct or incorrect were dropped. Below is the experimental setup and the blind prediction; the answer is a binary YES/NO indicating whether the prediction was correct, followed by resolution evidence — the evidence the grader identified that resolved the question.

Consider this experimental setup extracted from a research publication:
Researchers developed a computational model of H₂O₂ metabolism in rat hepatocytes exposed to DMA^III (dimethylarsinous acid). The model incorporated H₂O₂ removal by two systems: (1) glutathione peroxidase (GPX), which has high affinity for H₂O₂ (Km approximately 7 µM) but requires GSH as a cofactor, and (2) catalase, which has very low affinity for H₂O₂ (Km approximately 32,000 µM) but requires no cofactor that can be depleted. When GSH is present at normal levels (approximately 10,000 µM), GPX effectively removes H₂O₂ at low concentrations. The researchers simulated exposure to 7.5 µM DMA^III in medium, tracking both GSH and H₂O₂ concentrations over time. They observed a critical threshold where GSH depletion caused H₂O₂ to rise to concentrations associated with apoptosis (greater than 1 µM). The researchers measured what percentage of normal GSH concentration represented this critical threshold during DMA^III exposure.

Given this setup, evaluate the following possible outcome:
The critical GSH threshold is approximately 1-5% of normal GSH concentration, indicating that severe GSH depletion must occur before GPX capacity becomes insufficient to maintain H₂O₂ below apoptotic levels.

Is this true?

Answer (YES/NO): NO